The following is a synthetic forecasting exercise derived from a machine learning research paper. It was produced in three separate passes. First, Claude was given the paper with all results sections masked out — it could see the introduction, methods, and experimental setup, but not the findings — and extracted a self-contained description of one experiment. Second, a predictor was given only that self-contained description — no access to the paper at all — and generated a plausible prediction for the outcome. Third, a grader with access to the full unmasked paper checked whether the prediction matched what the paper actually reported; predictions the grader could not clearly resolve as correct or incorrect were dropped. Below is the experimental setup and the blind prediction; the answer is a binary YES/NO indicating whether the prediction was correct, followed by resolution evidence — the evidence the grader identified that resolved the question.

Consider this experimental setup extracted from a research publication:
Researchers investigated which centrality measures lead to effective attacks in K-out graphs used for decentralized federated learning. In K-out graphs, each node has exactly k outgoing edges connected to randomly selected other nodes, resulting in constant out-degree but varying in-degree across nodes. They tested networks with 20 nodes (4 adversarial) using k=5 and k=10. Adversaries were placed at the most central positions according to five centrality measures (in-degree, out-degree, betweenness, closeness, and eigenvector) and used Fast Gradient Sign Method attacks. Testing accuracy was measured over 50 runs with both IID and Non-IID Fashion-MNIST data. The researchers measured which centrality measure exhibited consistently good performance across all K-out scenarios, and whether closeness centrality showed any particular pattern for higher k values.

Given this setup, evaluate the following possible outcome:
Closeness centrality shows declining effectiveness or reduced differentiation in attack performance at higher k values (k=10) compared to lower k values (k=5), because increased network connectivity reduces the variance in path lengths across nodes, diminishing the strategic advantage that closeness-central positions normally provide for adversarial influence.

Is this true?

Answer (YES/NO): NO